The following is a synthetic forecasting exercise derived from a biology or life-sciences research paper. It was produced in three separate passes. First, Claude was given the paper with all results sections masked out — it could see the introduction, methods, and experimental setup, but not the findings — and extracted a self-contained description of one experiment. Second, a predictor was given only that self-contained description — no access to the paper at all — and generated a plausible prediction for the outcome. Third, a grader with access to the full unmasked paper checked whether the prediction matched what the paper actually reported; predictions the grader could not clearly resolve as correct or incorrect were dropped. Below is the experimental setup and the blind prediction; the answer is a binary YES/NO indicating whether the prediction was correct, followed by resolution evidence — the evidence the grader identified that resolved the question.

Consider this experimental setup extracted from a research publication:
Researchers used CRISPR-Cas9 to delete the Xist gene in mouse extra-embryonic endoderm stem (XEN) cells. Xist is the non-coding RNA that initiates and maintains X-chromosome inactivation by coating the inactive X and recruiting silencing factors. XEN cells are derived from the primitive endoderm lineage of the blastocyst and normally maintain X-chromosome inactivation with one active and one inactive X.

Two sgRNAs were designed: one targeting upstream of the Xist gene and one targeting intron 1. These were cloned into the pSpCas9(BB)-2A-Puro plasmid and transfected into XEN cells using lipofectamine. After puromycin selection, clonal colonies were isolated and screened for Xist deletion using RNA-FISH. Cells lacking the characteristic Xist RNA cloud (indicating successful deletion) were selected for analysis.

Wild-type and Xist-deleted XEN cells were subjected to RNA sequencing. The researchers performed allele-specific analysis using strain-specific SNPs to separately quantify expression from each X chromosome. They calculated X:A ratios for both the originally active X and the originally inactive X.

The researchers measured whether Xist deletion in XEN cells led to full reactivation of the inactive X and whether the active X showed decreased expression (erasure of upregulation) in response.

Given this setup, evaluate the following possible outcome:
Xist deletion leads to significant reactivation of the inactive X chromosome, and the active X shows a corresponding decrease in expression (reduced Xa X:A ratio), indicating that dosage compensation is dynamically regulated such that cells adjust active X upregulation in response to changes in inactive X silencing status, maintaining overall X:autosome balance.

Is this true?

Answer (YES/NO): NO